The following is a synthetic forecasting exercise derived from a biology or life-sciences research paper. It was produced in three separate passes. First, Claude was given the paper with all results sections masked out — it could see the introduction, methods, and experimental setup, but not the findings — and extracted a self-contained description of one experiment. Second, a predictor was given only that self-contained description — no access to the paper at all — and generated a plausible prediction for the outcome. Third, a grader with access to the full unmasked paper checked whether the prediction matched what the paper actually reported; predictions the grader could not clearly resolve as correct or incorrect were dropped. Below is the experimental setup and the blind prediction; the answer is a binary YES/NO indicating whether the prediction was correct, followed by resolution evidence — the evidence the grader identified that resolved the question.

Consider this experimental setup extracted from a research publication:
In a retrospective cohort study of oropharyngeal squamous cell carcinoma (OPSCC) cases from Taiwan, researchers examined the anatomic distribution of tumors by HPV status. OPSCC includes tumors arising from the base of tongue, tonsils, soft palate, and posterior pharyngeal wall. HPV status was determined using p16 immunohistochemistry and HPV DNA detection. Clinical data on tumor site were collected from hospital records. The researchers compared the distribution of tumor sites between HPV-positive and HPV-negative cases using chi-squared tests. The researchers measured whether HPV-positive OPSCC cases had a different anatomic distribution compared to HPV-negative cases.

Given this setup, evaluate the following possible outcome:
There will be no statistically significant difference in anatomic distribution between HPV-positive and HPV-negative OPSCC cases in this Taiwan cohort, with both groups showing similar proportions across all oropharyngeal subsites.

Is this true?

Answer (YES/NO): NO